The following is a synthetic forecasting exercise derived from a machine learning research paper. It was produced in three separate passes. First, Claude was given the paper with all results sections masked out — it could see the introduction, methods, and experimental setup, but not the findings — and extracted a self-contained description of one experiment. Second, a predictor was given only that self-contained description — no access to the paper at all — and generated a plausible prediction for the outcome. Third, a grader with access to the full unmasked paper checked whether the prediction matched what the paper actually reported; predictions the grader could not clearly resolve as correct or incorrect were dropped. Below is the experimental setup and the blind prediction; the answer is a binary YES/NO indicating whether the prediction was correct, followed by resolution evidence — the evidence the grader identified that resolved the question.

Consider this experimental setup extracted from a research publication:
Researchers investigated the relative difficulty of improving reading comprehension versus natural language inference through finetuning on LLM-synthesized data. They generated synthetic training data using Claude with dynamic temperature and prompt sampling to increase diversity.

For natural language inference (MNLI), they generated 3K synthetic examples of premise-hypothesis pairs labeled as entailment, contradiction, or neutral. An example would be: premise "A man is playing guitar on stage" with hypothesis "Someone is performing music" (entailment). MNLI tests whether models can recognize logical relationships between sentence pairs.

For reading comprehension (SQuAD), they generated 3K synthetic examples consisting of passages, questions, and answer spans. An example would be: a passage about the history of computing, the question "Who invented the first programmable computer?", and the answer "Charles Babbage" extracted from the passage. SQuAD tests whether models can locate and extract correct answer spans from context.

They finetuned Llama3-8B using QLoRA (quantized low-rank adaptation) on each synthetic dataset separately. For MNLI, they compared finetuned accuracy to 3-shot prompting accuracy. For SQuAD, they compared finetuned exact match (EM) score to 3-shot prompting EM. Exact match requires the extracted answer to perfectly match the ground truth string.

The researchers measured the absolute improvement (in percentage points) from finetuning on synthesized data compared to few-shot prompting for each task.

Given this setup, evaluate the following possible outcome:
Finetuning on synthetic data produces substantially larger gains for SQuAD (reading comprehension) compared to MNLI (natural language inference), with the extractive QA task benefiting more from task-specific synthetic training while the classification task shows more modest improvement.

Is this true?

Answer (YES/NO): NO